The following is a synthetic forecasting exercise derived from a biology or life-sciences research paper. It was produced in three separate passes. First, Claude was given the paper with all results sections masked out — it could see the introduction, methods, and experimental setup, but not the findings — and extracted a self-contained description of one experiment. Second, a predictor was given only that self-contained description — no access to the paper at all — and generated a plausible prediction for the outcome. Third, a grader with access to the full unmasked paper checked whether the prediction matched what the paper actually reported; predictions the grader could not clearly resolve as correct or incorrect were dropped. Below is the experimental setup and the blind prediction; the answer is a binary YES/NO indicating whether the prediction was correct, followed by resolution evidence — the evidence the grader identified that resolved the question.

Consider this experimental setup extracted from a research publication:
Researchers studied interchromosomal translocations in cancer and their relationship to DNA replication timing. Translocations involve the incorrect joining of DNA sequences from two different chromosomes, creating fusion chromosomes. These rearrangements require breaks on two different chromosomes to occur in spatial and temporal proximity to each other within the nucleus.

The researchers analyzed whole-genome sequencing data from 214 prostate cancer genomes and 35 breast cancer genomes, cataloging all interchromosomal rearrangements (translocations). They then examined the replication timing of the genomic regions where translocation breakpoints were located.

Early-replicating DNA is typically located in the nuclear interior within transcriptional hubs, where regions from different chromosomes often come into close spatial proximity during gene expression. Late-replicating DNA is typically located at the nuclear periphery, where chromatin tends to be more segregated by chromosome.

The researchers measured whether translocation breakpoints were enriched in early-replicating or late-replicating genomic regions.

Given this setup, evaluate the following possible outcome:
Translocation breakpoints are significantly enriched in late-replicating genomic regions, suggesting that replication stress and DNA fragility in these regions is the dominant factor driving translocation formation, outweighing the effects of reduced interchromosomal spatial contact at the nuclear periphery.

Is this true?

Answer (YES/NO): NO